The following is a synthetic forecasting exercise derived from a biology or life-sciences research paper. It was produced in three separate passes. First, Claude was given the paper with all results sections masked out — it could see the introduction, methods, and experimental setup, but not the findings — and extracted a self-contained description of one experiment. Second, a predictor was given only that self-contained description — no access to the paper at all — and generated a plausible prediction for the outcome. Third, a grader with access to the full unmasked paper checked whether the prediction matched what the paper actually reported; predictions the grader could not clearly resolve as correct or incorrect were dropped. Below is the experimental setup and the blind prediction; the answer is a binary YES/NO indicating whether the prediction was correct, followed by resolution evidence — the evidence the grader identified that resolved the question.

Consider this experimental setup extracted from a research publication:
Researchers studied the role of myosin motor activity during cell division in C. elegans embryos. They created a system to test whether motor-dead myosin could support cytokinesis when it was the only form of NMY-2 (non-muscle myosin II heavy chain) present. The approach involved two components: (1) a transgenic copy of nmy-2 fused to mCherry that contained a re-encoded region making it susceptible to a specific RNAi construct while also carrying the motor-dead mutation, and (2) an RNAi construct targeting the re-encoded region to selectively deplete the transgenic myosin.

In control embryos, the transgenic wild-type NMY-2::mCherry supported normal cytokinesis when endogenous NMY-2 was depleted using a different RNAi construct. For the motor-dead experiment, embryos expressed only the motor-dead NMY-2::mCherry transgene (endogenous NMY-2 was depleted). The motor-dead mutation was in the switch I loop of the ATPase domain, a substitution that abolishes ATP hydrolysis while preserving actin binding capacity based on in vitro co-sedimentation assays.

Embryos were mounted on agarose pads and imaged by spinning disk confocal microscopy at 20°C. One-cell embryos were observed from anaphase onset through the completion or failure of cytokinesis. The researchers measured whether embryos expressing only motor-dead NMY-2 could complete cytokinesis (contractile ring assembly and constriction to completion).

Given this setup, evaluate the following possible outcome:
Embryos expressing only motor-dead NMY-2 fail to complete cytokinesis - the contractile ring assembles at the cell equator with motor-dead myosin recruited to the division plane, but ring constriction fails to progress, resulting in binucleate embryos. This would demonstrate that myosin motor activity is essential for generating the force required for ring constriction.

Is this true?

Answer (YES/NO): NO